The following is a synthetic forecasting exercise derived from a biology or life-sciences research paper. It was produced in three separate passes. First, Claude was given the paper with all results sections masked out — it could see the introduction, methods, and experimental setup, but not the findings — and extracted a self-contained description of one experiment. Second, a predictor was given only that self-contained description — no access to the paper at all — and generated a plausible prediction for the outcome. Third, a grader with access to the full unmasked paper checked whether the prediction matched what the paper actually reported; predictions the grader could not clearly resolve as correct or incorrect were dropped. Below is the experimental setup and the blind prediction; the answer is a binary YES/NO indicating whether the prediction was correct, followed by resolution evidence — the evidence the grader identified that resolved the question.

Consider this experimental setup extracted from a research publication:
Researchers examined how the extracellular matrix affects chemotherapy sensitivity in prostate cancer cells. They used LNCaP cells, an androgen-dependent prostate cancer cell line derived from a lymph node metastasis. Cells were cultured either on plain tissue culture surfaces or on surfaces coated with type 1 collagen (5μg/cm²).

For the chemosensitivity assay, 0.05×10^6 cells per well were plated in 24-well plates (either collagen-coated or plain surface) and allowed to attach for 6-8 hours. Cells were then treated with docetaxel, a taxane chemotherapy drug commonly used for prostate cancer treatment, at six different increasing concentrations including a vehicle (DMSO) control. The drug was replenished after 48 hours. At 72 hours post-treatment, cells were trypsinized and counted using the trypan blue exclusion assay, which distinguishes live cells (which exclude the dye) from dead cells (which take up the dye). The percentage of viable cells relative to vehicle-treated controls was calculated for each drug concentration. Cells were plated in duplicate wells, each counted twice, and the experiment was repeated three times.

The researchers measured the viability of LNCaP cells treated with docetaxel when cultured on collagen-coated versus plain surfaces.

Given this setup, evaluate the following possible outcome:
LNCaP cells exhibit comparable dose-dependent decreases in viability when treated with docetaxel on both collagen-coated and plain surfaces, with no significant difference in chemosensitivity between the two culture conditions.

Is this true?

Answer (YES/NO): NO